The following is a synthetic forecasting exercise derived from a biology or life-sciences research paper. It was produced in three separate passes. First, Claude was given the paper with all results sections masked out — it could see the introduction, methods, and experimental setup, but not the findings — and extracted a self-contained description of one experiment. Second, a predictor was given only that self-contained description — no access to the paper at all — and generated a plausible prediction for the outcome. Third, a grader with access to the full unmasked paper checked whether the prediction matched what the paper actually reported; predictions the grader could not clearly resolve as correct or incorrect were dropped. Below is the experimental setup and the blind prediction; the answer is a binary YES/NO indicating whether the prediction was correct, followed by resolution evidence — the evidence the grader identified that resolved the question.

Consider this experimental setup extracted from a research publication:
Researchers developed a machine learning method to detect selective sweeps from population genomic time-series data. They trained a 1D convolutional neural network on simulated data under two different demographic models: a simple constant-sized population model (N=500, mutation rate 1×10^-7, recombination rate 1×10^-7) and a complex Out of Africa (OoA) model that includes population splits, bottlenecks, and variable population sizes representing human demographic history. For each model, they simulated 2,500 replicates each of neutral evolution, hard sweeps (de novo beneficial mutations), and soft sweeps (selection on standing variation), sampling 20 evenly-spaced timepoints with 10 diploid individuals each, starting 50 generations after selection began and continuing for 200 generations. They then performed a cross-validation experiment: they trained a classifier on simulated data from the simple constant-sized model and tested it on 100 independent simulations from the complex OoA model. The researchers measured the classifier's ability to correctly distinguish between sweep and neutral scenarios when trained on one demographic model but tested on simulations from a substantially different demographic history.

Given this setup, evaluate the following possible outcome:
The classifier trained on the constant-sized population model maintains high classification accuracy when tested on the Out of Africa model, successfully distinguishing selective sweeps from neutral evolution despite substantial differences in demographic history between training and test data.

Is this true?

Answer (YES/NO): NO